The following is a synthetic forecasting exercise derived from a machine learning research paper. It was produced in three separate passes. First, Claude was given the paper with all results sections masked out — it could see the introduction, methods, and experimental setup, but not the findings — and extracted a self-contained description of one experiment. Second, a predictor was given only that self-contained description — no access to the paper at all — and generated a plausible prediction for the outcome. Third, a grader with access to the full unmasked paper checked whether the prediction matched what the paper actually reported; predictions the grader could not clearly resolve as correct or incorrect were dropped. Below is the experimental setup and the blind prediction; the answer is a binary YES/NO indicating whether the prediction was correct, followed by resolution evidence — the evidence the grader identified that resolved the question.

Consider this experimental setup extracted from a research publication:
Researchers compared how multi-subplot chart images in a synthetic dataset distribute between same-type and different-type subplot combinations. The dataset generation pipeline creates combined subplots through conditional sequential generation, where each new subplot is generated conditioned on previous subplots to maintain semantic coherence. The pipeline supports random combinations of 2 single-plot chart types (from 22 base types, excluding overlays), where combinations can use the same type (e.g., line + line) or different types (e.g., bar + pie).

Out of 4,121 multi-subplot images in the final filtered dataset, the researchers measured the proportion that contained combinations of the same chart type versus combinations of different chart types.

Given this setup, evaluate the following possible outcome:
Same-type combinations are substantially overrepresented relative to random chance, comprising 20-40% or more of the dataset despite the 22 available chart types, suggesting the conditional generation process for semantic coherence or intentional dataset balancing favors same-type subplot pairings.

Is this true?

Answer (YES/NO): NO